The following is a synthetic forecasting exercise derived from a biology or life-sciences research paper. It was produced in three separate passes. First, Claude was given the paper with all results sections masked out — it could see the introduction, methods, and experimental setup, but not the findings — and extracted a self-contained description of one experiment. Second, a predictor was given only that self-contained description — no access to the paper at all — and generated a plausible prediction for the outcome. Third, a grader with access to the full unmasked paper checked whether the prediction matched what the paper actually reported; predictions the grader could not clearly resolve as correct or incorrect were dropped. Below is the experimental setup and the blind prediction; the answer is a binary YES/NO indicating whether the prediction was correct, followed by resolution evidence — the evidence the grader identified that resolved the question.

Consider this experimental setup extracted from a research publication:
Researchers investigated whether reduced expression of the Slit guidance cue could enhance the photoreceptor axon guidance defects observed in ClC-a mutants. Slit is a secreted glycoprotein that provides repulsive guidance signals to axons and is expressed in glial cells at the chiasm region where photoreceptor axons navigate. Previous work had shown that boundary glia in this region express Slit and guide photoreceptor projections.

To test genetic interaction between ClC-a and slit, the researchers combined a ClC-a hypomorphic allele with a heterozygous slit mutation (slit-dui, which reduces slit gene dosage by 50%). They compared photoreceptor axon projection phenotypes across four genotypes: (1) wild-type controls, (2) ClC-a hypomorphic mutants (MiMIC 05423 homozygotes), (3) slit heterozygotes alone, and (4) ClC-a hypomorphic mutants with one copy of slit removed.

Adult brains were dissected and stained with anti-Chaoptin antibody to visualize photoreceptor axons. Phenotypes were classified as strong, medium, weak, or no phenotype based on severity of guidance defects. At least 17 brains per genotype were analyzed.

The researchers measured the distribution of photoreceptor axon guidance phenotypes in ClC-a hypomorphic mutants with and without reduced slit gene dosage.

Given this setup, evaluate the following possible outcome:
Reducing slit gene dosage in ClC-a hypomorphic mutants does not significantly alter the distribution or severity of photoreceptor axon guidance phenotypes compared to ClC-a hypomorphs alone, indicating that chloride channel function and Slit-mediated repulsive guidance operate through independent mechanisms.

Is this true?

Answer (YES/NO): NO